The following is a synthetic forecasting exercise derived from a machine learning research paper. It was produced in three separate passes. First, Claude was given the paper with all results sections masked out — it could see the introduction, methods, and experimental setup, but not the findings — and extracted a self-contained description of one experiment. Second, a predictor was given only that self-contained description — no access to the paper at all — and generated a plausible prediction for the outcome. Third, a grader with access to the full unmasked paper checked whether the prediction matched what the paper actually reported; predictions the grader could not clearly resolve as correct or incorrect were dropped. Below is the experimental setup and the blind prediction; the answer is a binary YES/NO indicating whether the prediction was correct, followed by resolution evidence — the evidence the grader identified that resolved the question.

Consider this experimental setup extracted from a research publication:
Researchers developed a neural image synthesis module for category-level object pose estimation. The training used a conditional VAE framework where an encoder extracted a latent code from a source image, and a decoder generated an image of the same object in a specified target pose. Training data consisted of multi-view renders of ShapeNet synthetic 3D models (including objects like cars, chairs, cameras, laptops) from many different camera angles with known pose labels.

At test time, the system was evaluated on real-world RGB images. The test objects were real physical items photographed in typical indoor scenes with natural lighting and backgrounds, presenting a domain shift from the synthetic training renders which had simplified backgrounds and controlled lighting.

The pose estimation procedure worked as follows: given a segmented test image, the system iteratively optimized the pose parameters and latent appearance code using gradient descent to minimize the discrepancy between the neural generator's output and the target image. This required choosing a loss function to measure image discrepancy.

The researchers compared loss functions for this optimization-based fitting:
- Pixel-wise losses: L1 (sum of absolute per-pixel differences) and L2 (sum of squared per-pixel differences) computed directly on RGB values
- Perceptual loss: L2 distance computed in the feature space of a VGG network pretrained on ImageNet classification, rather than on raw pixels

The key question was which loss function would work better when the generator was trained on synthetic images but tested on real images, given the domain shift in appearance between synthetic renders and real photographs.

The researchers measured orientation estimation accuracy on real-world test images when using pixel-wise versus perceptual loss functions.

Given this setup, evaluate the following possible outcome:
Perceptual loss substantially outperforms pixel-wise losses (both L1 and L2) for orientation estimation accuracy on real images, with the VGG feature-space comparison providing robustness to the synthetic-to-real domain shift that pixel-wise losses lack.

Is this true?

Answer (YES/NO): YES